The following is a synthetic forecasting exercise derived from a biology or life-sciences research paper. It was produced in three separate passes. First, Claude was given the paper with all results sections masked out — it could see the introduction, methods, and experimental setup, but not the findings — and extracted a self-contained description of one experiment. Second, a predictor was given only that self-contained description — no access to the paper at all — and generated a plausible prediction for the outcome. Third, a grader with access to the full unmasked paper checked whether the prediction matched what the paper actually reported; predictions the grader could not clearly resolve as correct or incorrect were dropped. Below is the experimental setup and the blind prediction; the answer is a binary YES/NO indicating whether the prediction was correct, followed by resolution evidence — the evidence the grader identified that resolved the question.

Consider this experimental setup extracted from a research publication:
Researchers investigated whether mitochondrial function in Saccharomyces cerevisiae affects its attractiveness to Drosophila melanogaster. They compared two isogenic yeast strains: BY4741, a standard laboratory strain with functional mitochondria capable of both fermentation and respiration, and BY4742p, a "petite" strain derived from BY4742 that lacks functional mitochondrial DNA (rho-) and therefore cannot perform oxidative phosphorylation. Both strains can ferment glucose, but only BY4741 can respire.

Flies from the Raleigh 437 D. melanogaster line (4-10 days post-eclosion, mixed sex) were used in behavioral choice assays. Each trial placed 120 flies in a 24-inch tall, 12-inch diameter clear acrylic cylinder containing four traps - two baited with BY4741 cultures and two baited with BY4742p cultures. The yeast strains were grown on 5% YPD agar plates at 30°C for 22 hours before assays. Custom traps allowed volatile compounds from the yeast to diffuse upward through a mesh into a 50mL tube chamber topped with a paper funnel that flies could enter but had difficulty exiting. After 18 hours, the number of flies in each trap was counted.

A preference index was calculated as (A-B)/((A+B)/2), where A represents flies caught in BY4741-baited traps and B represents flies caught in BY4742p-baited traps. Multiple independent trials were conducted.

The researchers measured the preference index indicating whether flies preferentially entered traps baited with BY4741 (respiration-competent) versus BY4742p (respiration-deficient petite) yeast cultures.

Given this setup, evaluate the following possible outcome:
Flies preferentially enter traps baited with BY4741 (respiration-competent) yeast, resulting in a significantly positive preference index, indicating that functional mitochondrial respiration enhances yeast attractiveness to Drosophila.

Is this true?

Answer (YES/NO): NO